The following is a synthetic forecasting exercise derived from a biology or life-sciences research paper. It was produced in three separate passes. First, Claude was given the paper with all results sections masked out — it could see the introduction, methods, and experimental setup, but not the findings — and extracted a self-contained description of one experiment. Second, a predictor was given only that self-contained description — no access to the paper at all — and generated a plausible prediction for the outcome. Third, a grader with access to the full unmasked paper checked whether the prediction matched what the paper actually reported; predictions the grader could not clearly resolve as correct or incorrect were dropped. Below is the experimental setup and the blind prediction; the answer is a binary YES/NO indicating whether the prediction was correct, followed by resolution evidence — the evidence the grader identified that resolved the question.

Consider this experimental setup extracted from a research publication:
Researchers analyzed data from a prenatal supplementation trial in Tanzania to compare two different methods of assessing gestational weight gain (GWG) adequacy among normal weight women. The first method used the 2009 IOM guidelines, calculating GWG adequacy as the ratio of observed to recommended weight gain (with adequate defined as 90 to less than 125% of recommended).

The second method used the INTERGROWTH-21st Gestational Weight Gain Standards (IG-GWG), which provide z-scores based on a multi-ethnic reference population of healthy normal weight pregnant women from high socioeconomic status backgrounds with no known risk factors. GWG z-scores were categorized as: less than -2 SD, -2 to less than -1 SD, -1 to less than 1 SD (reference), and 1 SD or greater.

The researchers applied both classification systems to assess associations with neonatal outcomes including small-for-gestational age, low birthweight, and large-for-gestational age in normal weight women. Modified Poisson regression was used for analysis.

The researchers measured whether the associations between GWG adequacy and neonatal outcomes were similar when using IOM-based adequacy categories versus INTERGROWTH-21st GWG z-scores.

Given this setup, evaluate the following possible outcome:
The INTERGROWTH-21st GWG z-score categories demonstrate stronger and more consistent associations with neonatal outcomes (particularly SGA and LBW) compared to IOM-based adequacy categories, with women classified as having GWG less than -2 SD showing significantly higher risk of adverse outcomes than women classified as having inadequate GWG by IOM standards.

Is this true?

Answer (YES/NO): NO